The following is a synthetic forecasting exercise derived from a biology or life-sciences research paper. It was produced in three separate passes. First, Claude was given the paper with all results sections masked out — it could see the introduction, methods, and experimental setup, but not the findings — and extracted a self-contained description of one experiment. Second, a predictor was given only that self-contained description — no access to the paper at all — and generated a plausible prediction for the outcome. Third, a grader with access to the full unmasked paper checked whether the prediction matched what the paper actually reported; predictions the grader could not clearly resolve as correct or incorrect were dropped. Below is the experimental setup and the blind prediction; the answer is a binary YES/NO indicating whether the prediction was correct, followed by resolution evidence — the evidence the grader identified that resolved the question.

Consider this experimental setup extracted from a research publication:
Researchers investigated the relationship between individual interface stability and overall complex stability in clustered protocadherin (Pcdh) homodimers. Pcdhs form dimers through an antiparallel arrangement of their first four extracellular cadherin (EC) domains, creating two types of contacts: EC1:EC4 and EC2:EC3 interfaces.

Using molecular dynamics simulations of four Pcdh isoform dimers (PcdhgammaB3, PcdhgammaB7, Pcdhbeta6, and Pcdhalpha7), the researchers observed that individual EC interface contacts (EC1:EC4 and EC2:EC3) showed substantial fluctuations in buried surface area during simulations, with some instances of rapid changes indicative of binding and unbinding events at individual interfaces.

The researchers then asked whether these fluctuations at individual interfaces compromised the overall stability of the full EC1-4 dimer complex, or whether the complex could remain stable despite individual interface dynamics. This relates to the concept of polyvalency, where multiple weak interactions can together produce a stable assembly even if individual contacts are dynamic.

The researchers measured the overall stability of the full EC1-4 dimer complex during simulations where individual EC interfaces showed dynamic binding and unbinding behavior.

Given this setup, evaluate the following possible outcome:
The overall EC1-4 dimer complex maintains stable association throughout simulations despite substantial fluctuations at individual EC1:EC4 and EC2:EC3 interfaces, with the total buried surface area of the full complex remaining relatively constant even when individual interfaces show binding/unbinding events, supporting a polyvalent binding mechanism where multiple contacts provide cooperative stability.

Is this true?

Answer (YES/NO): YES